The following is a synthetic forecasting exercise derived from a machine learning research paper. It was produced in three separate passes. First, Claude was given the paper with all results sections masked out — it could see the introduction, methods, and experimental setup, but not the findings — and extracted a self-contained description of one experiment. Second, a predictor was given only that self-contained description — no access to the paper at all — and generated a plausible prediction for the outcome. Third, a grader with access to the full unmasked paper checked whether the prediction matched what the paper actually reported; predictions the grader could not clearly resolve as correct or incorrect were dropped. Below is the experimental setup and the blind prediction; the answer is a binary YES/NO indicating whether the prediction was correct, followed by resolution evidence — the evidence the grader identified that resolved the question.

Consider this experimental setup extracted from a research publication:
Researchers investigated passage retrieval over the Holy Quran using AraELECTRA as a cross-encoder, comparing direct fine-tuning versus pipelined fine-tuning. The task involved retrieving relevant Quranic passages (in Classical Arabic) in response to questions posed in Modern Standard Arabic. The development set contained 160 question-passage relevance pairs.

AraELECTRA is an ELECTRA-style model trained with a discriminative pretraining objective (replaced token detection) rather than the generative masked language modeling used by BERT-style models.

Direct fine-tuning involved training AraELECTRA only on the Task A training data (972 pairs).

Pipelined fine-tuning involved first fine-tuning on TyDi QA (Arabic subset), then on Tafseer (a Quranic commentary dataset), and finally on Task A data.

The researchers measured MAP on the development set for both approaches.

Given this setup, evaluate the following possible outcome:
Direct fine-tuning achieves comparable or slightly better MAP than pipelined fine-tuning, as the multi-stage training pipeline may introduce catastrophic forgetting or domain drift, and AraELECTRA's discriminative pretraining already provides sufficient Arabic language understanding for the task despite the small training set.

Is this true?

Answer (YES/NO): NO